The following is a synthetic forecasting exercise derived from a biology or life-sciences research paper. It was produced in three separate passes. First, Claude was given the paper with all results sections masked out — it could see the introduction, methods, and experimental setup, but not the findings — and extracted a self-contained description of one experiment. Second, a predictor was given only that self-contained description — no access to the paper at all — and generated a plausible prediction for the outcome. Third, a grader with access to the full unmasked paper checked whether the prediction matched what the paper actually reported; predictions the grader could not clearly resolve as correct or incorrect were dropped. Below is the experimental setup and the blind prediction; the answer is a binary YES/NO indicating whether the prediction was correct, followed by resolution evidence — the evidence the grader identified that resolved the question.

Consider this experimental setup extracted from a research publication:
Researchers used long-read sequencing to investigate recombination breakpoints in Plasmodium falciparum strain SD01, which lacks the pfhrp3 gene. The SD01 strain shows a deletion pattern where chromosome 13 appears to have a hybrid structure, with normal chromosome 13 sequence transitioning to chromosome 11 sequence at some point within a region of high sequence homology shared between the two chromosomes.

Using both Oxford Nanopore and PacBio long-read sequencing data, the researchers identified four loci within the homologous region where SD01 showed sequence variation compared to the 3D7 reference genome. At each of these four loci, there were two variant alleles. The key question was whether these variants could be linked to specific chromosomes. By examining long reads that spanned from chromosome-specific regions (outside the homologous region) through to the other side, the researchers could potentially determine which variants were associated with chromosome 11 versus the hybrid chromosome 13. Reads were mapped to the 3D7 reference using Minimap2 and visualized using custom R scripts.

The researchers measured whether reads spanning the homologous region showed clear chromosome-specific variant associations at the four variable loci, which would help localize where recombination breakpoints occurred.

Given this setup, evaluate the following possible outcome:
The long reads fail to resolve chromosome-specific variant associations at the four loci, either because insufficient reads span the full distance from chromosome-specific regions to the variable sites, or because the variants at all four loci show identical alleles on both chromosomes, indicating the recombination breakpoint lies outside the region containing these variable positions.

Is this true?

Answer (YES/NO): NO